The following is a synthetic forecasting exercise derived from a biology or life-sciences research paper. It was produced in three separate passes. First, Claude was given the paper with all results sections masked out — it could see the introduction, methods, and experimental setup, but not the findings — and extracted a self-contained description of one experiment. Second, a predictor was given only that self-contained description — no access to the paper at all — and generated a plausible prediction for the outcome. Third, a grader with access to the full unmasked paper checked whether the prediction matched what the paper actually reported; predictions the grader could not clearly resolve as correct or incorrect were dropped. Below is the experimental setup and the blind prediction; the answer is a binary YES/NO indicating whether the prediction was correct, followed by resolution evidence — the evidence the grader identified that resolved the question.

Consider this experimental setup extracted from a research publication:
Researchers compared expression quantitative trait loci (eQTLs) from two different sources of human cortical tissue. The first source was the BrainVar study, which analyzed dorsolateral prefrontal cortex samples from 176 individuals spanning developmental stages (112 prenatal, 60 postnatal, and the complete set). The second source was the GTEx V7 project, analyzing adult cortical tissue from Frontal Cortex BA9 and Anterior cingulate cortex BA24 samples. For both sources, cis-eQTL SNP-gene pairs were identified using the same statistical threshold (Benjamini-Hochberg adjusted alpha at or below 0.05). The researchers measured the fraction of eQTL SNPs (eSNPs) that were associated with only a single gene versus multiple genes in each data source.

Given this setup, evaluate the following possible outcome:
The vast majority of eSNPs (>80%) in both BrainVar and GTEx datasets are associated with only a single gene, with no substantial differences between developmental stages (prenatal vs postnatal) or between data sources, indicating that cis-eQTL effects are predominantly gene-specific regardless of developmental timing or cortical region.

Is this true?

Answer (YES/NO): NO